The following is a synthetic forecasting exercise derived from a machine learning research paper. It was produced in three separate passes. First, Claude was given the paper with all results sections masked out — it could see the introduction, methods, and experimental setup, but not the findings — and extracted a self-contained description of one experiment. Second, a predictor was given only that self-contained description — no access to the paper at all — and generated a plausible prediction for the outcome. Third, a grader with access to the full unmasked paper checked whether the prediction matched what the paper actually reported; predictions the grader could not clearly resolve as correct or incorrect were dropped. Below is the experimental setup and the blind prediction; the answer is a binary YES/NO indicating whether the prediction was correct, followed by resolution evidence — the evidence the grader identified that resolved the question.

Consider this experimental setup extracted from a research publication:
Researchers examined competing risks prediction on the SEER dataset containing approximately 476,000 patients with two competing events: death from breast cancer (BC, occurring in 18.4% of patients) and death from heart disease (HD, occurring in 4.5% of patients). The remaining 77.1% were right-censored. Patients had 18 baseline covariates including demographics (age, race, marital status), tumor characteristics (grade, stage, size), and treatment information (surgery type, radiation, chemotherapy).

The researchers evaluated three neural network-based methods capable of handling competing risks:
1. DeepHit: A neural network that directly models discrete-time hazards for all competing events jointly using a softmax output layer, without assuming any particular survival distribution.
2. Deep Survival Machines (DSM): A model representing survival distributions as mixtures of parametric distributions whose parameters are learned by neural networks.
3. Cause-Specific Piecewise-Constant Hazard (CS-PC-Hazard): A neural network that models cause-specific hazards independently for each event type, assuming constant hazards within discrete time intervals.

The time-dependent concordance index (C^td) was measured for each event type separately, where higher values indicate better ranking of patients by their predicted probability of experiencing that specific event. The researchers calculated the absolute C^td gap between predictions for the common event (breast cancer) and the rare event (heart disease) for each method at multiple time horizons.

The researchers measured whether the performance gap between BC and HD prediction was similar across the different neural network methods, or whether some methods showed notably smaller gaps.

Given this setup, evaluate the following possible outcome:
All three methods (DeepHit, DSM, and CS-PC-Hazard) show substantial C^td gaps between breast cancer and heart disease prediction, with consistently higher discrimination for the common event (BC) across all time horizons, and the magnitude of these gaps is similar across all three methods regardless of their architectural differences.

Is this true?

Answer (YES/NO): NO